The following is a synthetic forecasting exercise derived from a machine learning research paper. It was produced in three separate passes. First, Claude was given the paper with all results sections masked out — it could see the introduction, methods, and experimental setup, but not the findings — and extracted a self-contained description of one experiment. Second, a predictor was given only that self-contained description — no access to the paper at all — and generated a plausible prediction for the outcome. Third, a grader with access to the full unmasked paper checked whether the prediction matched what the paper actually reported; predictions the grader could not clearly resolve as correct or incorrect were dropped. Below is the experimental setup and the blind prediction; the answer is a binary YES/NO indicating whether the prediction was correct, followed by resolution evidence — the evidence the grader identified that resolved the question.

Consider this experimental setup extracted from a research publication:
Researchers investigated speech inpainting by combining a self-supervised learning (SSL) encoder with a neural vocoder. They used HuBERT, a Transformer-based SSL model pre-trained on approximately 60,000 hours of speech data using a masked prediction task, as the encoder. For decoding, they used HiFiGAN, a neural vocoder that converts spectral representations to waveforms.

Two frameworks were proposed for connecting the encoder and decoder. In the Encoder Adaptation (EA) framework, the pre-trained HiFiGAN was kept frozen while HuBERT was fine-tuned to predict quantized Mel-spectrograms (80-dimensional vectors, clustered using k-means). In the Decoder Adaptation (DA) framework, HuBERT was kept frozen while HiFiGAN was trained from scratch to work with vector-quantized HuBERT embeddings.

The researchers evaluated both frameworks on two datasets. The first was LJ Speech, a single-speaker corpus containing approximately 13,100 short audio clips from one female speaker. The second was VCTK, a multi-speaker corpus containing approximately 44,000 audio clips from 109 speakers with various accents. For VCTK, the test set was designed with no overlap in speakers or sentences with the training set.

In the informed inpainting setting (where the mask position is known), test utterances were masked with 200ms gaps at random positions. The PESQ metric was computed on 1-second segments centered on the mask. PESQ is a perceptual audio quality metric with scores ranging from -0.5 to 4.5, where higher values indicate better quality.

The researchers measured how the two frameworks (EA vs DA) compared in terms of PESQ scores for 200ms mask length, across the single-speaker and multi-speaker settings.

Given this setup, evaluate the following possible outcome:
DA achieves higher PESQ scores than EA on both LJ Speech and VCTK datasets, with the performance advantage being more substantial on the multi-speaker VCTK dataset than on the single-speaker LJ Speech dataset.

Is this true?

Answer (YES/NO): NO